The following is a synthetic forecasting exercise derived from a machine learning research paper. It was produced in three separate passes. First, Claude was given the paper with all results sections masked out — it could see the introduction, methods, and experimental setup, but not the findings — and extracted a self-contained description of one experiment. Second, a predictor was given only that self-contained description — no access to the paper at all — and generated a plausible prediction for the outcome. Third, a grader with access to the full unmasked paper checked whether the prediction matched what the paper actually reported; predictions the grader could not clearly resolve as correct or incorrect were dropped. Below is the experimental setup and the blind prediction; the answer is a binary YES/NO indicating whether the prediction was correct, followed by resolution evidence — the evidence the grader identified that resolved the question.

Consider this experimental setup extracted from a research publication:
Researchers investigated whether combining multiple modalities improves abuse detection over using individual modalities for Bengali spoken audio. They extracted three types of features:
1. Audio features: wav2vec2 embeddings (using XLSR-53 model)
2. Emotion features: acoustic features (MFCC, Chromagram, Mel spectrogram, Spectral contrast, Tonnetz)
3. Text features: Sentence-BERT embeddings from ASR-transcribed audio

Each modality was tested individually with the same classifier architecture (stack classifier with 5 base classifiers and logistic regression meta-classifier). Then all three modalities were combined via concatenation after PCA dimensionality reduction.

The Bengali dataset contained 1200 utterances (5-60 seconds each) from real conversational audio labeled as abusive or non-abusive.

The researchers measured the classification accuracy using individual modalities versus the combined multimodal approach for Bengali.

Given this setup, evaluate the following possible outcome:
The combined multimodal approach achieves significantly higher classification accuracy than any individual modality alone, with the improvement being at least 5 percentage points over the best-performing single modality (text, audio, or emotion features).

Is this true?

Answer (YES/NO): NO